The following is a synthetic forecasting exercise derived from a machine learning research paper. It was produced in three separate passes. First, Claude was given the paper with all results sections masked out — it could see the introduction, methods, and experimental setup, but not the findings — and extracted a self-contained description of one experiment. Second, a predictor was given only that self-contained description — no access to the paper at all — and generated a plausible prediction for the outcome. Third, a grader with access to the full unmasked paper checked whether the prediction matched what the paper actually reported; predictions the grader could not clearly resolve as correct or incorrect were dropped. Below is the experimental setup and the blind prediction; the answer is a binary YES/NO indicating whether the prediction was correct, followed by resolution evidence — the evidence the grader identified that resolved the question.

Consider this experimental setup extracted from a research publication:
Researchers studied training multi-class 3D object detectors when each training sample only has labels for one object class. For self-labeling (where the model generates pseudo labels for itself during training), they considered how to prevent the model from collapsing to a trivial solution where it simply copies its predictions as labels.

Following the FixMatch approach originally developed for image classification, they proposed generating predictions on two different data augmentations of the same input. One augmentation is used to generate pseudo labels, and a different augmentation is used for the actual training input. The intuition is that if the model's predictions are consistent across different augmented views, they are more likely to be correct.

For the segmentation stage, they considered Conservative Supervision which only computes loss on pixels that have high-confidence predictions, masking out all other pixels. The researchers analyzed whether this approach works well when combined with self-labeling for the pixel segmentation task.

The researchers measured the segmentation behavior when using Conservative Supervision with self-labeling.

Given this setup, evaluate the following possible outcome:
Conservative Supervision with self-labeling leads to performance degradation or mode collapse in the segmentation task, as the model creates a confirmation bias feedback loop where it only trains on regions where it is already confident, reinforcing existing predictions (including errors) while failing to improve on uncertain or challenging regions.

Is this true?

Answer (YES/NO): YES